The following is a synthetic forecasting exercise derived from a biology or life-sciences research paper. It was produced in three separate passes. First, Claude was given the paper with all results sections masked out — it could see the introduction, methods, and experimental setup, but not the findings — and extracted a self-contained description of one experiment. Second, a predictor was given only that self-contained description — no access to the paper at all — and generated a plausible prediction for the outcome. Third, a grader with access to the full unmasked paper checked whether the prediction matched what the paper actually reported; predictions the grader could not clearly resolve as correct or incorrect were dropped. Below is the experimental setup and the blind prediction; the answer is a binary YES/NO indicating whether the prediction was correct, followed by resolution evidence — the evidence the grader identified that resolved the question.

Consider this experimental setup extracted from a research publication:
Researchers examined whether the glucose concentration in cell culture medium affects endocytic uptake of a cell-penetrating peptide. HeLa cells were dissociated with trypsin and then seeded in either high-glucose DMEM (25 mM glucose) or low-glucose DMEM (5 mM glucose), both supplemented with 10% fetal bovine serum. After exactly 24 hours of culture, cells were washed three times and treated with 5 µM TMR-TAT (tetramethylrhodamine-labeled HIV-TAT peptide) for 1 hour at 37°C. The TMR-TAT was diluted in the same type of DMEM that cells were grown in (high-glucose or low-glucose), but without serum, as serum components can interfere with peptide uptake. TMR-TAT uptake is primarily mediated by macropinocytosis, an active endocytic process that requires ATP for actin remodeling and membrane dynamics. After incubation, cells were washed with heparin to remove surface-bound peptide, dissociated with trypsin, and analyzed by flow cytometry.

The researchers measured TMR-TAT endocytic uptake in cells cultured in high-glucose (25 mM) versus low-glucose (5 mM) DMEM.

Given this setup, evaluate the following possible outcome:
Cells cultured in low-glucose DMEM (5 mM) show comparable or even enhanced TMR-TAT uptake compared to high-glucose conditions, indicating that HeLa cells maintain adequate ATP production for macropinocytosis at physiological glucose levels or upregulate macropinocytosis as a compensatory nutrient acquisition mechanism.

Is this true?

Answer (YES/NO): YES